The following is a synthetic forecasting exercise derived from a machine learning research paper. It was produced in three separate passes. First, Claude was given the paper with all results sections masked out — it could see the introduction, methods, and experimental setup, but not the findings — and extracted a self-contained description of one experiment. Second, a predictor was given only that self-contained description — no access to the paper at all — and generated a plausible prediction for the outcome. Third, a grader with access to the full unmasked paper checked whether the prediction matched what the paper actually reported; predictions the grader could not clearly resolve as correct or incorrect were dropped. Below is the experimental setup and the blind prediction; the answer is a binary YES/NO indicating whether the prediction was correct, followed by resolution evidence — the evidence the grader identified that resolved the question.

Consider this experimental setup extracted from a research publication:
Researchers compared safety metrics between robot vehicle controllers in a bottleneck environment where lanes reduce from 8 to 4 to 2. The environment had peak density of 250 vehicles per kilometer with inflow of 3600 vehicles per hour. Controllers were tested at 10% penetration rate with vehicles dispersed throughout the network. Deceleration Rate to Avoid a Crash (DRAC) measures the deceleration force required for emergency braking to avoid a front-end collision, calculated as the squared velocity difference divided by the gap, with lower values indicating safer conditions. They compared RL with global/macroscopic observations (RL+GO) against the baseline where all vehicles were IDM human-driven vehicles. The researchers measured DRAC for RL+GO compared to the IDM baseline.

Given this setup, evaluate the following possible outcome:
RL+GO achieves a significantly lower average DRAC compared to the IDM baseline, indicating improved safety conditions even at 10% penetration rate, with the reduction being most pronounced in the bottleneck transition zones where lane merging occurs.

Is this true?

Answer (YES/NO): NO